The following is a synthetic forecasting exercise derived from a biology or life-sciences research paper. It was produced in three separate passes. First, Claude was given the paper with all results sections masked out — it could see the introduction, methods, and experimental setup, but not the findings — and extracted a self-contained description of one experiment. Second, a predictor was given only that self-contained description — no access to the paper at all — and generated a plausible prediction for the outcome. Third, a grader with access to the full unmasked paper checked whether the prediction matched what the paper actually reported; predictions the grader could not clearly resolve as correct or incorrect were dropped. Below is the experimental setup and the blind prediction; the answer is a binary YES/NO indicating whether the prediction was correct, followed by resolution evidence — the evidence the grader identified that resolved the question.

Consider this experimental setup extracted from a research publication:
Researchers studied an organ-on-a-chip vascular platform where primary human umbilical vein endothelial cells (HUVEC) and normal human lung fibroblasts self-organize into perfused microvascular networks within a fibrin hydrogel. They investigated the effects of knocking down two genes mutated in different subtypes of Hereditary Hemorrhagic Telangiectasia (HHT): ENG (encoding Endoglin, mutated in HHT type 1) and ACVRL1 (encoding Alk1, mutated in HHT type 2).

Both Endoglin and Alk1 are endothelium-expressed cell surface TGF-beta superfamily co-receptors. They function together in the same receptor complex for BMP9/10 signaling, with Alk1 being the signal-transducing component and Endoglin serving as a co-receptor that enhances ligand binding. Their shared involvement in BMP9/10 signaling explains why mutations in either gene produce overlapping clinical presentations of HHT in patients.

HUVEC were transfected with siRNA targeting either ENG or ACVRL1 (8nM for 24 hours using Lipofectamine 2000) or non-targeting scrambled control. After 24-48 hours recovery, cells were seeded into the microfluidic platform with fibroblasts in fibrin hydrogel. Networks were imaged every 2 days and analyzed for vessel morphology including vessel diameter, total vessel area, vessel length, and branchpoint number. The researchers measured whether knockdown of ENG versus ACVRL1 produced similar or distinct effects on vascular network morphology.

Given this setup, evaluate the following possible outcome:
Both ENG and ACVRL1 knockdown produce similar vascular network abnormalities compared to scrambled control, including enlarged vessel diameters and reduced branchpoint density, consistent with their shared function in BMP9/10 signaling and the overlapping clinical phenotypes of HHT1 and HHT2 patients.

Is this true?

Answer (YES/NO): NO